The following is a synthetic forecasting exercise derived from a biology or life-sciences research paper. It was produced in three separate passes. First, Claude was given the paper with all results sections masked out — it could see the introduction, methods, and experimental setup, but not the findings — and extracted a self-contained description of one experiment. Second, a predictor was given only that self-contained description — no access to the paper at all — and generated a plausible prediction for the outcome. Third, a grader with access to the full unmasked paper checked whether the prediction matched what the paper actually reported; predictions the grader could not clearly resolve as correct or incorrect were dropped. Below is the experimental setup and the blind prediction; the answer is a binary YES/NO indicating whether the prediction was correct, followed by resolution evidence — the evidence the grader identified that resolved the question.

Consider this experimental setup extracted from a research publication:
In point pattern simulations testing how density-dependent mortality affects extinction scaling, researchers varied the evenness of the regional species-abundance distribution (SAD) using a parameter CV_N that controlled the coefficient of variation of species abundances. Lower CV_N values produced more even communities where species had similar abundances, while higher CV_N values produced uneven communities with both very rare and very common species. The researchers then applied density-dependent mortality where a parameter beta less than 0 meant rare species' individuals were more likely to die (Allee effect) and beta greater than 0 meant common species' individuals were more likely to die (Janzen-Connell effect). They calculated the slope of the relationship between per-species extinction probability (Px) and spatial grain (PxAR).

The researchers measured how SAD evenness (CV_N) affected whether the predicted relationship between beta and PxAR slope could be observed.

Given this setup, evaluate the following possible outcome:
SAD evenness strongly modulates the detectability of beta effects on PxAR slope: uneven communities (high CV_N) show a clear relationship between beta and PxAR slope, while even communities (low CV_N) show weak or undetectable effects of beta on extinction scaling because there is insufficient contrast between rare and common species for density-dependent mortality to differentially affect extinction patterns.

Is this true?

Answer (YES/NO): YES